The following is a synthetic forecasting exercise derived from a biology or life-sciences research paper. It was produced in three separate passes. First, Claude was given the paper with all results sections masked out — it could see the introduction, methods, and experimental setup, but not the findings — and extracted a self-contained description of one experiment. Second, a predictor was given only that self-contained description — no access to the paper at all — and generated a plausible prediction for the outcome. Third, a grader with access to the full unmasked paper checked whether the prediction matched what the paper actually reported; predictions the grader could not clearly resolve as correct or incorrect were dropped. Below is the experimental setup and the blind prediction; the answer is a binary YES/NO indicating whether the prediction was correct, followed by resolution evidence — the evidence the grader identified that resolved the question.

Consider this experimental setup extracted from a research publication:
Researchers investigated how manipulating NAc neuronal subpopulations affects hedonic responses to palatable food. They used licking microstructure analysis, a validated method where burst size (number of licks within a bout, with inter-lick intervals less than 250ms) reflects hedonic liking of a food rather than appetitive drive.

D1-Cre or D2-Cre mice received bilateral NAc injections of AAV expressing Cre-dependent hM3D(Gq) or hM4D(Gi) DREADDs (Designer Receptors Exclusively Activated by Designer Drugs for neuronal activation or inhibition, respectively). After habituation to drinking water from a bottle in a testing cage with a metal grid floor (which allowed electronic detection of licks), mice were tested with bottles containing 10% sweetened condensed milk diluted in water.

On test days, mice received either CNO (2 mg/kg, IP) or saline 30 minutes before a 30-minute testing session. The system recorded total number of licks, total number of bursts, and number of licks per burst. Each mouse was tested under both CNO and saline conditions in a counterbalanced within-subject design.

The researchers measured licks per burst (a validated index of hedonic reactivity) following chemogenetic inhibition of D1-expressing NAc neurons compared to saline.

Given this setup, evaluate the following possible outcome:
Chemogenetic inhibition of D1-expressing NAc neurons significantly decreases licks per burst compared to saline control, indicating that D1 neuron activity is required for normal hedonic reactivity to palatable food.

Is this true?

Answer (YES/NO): NO